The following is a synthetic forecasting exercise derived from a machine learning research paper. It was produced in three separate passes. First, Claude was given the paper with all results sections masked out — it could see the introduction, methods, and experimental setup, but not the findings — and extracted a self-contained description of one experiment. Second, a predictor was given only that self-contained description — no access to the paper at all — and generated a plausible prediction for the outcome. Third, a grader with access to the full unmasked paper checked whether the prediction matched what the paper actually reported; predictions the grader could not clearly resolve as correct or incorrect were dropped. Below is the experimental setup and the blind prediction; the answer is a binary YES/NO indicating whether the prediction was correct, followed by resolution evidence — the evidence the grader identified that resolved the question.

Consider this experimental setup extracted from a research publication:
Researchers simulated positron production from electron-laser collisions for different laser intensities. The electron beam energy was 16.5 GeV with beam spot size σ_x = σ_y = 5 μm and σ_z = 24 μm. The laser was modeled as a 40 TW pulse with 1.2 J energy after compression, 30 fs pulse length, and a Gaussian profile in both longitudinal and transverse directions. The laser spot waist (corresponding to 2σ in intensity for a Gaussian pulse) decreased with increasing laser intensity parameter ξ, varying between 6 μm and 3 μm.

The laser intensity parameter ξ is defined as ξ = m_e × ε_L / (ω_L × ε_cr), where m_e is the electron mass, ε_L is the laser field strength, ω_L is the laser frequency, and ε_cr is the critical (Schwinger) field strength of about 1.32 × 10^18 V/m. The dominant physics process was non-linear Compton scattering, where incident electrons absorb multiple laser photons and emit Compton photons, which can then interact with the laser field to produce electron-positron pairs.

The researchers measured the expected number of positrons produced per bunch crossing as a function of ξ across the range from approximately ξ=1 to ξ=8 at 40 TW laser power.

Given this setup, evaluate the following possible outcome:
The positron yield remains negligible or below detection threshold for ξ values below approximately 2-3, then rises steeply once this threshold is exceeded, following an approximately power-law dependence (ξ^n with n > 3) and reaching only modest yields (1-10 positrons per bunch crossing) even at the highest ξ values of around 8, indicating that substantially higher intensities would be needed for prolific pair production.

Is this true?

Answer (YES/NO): NO